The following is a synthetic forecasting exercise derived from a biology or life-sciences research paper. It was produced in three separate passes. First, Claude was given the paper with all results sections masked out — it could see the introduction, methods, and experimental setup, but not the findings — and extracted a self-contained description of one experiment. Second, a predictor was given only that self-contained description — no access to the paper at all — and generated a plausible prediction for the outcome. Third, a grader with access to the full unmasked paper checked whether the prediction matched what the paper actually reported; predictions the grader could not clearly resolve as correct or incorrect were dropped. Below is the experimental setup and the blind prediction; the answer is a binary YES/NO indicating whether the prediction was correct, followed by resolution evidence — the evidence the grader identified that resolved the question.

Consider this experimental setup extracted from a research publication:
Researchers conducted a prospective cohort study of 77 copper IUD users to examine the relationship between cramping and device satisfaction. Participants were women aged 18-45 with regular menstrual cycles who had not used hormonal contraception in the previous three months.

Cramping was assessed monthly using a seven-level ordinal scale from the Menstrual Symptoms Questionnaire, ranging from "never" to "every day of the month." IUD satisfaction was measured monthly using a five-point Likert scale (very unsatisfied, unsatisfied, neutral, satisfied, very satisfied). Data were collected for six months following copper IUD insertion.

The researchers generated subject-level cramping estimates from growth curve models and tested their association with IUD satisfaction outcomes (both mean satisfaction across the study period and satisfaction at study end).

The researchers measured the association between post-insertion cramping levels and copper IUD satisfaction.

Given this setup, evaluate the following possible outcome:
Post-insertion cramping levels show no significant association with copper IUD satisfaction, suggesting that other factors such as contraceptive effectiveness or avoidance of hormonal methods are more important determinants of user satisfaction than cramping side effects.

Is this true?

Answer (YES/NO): YES